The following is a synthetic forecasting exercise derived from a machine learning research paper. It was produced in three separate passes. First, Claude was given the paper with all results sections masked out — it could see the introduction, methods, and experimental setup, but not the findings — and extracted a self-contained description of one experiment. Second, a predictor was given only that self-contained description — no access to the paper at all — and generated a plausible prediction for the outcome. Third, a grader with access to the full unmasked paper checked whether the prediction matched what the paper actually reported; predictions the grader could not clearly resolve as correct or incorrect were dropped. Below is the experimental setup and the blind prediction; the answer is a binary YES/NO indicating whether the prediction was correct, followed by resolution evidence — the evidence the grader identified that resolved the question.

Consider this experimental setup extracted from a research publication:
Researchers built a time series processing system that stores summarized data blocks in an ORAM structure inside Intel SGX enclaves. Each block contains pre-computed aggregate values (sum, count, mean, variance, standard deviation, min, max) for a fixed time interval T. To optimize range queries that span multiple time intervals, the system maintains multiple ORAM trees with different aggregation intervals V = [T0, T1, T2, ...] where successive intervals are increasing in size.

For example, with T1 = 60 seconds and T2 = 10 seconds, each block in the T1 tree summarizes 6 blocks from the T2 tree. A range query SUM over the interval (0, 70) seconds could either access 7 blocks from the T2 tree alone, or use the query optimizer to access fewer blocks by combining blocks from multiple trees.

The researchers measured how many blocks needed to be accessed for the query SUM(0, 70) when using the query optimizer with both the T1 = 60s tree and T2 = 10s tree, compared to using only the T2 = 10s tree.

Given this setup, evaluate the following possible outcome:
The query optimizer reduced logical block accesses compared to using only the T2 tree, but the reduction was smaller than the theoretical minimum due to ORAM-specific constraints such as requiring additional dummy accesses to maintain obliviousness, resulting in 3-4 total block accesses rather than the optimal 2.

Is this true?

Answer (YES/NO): NO